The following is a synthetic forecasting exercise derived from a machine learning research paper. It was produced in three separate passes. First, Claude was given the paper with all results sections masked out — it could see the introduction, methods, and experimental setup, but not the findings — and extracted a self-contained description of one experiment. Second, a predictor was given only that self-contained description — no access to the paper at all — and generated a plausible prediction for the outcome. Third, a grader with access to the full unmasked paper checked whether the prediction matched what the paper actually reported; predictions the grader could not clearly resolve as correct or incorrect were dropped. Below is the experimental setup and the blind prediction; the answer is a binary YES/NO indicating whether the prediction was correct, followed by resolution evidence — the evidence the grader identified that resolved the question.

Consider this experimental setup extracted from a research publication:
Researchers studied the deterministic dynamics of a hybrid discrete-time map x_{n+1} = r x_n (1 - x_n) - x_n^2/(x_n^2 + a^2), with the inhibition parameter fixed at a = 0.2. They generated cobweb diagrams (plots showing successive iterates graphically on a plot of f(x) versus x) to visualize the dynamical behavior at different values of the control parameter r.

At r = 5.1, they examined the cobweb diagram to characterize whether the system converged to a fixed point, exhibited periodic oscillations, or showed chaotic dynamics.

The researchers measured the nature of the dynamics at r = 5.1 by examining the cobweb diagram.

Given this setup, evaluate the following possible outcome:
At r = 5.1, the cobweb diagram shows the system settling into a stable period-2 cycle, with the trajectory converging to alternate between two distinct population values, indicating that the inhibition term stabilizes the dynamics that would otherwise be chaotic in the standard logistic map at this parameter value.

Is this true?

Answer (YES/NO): NO